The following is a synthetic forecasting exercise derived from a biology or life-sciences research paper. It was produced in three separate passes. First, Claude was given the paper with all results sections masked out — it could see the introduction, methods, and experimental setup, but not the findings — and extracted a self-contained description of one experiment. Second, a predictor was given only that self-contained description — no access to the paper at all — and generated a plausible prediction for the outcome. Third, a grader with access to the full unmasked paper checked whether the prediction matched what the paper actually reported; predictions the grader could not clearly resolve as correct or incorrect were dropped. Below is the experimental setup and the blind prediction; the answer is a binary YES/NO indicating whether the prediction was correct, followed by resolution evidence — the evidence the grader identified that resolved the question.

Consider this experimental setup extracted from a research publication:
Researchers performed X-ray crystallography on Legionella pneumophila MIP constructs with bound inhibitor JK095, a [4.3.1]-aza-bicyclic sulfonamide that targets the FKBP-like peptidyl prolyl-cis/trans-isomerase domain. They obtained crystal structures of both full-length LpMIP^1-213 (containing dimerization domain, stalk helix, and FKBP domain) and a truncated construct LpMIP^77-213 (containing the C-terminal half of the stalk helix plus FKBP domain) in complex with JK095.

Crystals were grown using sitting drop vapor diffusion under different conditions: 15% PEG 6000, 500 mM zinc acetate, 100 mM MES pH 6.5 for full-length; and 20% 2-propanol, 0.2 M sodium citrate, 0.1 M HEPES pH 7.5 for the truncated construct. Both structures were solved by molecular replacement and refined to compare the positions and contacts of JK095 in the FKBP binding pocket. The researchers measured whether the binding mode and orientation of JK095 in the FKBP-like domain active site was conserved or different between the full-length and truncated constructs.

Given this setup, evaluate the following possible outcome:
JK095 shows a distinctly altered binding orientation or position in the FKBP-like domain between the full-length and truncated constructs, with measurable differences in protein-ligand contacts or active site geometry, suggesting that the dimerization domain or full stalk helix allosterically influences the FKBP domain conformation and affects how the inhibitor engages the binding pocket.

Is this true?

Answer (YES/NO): NO